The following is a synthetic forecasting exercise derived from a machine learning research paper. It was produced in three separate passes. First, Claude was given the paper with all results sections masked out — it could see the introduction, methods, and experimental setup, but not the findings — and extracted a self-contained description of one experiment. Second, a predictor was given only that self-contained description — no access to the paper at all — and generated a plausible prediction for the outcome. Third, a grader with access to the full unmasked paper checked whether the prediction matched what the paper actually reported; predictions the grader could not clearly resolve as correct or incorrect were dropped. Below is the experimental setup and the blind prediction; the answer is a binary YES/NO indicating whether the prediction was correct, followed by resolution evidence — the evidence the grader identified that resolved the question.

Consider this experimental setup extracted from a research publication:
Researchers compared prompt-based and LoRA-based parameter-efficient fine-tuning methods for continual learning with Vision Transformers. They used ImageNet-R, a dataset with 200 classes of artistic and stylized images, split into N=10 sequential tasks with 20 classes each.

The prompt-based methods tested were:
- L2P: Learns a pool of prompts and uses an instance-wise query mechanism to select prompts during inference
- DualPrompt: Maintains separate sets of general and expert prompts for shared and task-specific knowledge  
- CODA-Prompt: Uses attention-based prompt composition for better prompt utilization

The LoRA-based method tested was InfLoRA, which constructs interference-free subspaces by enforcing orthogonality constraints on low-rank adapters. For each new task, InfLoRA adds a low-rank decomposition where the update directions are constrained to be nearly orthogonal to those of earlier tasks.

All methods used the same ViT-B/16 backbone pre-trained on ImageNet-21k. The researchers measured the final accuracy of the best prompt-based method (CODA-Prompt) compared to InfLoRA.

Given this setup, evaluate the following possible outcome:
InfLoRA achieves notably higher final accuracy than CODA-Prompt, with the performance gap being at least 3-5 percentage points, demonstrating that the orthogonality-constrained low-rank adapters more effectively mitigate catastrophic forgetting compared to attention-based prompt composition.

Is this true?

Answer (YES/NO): NO